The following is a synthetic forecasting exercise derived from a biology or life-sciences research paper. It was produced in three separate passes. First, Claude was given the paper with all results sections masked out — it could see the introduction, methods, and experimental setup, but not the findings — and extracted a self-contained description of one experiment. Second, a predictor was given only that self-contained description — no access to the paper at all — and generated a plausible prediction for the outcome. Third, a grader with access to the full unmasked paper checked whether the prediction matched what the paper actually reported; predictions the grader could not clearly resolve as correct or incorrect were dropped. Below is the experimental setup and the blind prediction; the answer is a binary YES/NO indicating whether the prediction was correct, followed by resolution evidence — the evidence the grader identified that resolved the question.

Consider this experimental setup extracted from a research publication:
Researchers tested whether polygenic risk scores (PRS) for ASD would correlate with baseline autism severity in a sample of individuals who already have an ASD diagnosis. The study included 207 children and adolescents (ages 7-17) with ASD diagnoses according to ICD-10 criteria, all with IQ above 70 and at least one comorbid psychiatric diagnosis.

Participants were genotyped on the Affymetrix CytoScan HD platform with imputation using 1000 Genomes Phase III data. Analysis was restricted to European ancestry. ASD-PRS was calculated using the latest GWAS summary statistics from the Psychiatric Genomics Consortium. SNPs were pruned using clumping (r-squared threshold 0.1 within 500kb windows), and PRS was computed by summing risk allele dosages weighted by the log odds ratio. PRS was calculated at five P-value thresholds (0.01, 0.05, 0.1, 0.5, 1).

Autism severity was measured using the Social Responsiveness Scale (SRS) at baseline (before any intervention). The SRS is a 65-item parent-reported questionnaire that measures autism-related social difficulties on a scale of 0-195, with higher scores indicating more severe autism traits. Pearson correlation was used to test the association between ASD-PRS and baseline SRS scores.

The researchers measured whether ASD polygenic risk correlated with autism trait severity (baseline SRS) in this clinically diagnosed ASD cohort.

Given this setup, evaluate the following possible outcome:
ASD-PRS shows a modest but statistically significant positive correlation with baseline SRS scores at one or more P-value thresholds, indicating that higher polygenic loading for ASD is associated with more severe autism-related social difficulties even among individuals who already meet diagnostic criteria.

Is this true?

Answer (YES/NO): NO